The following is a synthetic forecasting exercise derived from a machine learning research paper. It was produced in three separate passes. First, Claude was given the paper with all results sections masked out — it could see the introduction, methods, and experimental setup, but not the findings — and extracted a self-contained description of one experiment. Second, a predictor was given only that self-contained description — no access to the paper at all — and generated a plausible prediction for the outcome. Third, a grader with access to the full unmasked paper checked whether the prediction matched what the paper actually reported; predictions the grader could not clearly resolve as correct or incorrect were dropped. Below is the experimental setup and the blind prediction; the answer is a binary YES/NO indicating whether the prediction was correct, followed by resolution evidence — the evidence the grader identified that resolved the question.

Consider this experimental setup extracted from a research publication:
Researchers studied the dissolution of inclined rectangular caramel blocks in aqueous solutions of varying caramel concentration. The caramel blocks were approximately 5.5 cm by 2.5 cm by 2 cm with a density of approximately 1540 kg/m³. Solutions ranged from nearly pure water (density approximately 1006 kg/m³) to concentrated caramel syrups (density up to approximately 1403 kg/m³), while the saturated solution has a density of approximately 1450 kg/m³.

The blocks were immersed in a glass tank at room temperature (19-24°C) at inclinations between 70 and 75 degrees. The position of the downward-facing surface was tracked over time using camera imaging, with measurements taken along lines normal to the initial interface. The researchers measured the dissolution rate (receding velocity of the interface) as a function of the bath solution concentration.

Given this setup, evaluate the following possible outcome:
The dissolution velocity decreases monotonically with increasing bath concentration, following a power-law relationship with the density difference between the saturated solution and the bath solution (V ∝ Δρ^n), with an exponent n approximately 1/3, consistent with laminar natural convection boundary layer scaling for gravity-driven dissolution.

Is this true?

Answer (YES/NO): NO